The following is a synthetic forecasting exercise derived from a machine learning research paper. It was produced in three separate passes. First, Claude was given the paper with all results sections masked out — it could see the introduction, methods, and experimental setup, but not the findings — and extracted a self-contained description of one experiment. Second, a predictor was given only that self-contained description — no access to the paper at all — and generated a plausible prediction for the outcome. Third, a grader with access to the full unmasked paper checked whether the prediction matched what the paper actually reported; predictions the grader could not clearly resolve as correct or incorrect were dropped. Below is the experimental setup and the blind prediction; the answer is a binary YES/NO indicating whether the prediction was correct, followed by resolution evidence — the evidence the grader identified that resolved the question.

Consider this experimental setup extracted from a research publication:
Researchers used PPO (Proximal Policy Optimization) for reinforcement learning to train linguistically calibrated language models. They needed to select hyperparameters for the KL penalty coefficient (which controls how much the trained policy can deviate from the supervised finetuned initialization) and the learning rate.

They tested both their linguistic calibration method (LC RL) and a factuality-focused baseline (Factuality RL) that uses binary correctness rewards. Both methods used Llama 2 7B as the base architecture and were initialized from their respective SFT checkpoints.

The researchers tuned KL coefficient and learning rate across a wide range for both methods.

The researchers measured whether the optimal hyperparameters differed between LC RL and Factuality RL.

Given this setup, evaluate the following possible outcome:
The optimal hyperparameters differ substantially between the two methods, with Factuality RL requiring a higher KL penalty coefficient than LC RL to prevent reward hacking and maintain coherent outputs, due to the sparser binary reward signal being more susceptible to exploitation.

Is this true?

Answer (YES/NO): NO